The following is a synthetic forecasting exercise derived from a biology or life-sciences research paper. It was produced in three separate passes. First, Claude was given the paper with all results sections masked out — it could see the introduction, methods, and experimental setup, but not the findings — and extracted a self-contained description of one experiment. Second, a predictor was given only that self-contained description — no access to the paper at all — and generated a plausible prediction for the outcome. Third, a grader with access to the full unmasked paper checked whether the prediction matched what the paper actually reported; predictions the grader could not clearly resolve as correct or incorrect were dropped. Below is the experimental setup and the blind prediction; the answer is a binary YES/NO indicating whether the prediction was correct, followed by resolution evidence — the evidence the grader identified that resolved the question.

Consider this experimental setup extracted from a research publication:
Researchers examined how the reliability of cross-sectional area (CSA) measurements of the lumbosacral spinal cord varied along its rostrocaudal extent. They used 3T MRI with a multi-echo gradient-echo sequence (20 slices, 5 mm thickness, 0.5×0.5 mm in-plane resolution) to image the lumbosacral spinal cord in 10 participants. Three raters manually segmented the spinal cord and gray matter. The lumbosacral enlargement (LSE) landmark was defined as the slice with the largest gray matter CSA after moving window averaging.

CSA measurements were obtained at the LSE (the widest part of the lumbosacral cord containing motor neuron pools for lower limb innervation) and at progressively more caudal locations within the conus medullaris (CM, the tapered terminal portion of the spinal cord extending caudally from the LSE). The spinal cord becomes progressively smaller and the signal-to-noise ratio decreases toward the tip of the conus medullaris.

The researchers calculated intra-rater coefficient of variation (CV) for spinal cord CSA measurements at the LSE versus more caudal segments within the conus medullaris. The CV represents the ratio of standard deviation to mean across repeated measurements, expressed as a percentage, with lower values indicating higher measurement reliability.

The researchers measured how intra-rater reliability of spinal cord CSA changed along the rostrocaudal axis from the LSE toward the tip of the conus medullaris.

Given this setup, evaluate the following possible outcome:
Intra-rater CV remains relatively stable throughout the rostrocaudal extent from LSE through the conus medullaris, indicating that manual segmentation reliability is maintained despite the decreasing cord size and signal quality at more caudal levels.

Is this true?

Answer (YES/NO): NO